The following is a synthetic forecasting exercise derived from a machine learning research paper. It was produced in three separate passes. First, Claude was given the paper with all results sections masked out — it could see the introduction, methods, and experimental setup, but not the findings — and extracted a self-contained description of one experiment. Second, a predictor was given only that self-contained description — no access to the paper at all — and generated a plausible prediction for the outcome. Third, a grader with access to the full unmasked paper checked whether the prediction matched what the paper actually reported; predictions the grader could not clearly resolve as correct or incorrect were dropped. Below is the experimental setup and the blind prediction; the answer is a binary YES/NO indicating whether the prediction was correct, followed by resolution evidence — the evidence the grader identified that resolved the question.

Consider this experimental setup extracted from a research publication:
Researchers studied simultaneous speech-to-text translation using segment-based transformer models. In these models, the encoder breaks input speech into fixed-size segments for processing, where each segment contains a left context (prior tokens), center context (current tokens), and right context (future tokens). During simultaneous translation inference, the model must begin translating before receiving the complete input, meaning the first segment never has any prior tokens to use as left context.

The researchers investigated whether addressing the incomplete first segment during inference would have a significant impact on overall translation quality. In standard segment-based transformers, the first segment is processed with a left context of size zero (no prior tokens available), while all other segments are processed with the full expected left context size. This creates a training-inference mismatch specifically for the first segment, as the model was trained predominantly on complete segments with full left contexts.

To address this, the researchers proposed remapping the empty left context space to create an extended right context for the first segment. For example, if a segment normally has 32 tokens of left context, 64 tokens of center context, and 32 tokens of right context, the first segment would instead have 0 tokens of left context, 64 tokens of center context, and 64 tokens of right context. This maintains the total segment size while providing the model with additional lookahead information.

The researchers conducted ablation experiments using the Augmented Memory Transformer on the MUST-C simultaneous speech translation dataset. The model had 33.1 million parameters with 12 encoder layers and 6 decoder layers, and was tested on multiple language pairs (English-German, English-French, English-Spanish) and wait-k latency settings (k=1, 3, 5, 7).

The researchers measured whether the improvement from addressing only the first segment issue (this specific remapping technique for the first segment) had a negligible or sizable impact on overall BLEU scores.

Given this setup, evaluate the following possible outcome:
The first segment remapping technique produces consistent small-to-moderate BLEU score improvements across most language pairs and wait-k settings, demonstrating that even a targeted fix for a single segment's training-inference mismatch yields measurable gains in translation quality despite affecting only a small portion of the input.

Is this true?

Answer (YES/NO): NO